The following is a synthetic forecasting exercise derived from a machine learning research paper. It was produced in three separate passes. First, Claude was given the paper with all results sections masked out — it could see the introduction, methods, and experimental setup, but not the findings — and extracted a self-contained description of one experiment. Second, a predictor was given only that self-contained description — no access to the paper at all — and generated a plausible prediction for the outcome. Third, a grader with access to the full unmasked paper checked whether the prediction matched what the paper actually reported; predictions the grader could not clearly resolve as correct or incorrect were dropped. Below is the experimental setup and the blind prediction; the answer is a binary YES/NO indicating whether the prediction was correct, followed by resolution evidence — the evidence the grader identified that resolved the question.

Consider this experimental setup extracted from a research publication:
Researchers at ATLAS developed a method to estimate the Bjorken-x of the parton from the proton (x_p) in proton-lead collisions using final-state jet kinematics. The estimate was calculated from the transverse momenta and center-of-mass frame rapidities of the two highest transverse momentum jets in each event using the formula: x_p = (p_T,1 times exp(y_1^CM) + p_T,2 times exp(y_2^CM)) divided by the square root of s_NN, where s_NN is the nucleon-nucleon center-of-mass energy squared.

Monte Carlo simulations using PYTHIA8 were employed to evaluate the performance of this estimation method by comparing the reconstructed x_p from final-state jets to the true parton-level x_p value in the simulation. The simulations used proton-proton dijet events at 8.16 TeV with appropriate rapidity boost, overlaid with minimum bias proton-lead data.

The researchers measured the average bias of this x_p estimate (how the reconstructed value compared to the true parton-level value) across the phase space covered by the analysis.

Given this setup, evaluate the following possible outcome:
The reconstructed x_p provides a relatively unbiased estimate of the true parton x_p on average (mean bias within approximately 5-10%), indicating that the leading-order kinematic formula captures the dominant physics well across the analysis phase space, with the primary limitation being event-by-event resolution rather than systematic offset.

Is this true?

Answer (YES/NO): NO